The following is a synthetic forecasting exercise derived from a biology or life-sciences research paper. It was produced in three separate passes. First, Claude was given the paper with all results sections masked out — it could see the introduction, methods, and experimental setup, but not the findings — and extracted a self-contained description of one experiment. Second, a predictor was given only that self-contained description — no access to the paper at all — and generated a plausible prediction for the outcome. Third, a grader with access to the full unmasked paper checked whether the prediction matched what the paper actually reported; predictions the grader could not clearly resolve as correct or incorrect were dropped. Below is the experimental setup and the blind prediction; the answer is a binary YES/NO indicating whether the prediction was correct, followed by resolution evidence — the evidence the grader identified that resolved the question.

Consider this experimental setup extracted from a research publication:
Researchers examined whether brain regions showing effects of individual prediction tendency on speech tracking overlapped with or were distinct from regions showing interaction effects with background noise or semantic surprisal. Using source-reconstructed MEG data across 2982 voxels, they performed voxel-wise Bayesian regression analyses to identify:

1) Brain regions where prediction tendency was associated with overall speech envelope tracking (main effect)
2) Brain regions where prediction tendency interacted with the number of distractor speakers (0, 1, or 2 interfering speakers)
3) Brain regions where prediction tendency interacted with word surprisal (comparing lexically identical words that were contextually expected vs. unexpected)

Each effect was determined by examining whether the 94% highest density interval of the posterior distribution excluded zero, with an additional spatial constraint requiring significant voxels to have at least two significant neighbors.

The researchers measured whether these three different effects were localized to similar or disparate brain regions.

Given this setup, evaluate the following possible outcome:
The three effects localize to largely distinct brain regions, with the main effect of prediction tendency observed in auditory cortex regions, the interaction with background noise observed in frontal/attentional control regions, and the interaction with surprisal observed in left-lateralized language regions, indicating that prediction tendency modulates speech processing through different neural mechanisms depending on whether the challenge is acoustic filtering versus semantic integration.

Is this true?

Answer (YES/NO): NO